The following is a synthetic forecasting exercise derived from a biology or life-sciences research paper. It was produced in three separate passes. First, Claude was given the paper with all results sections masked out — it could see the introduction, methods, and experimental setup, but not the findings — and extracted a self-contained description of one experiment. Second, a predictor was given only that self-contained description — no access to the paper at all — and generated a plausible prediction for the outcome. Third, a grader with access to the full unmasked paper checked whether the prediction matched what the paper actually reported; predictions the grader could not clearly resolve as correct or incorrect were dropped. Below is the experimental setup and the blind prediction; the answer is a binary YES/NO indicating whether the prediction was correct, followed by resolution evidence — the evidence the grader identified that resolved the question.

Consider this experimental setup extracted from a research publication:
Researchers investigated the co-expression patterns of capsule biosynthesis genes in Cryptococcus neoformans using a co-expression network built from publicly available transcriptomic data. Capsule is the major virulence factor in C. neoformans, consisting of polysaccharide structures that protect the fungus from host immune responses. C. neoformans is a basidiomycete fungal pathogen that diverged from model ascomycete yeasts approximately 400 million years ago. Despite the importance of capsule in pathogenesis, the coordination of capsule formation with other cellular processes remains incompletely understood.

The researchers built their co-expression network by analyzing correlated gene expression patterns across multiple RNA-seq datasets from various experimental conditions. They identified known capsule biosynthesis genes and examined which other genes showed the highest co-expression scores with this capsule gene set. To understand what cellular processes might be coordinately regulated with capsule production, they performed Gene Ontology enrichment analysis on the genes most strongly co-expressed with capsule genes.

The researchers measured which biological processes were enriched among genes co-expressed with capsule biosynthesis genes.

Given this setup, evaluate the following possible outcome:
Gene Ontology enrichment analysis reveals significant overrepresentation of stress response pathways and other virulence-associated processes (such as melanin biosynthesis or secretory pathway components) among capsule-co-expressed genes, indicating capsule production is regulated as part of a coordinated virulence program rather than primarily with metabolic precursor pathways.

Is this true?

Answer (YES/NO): NO